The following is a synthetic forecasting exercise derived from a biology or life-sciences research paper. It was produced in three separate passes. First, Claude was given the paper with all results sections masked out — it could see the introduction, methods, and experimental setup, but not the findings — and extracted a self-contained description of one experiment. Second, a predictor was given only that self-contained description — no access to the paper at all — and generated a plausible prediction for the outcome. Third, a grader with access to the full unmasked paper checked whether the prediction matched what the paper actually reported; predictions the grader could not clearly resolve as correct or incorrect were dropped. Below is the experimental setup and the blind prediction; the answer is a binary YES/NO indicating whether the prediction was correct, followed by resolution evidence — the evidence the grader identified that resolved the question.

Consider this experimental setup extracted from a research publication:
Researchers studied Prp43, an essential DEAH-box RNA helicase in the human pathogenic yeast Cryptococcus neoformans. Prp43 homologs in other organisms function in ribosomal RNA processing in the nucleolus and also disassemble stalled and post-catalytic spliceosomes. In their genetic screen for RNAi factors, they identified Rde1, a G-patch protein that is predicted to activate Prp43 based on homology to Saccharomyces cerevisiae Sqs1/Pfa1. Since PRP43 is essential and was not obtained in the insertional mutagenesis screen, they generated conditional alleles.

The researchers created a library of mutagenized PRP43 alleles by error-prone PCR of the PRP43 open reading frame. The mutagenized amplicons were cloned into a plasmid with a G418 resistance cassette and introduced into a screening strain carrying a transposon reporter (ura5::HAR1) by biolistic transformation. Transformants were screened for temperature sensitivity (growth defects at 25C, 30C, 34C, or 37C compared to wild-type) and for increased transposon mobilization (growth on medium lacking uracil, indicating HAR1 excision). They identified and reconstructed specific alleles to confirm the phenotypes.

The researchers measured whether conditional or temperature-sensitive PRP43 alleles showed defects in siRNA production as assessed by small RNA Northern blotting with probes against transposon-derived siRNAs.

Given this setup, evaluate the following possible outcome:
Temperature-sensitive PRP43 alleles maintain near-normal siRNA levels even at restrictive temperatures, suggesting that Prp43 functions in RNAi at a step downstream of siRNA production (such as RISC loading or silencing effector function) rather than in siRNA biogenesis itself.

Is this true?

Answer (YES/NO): NO